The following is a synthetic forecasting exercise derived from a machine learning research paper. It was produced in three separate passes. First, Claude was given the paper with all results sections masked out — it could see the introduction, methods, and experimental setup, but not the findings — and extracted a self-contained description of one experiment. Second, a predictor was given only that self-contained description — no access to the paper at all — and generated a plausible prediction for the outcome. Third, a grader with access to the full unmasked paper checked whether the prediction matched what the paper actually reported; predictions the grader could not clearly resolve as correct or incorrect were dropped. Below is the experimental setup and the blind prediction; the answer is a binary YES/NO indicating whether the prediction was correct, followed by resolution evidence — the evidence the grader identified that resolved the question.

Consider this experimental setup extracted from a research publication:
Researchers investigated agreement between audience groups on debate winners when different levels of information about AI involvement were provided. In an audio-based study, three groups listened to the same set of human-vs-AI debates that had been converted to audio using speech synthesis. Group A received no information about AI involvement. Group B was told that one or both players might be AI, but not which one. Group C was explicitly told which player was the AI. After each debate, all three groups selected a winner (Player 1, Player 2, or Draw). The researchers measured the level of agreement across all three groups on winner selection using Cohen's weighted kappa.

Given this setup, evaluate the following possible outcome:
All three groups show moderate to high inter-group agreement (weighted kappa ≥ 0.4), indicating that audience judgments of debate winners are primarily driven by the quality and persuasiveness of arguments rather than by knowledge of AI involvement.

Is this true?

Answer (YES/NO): NO